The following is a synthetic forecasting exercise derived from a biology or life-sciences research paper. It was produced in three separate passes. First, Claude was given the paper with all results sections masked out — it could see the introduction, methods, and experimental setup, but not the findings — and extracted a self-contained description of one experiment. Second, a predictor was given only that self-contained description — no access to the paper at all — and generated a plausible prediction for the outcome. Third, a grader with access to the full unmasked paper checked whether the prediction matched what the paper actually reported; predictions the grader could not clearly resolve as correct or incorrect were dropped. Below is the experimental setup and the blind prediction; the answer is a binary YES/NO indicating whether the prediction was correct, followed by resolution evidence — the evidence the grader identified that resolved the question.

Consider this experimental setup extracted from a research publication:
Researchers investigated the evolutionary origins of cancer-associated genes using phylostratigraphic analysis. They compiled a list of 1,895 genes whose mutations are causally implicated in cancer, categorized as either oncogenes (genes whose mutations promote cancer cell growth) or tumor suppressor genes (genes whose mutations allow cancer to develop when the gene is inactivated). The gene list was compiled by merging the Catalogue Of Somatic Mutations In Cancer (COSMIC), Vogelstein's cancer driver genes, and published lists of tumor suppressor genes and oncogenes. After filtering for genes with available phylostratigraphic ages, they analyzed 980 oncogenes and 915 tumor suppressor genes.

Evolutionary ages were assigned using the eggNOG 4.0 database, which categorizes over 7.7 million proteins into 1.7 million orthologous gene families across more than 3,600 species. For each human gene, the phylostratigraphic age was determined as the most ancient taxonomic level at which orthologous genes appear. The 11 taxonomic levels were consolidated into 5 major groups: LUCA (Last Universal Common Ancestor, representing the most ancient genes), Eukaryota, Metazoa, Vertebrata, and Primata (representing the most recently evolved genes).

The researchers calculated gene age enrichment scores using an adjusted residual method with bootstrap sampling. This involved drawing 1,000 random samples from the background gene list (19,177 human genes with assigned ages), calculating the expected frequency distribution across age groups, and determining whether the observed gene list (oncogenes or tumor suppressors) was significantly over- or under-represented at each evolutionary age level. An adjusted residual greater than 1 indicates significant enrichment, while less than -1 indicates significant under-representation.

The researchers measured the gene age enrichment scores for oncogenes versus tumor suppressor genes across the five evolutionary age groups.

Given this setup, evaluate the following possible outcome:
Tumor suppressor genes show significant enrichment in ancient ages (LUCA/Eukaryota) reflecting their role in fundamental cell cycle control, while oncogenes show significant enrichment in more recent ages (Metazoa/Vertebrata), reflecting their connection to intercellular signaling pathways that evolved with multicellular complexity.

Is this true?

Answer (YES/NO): NO